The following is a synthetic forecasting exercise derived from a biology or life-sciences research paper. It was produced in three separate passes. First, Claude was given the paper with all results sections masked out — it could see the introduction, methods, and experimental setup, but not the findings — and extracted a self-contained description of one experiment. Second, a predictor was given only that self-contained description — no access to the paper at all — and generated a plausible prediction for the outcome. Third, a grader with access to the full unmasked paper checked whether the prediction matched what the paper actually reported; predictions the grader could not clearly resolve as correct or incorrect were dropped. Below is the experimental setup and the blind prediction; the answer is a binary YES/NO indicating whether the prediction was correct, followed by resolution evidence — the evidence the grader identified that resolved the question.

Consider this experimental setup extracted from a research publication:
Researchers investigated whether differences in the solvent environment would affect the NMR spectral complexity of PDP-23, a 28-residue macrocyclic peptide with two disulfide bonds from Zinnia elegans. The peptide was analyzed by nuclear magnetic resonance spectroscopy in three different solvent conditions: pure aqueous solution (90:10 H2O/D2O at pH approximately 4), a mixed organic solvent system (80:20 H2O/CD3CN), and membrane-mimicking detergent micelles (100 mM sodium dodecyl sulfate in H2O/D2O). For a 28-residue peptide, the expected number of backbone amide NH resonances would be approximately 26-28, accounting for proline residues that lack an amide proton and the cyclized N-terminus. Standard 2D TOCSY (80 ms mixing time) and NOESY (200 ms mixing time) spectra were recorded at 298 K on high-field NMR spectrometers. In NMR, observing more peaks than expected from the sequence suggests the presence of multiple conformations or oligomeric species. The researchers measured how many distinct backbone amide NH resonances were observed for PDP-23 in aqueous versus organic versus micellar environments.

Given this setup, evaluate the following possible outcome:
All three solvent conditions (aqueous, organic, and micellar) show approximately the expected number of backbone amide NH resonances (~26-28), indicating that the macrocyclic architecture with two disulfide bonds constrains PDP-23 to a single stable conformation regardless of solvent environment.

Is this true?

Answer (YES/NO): NO